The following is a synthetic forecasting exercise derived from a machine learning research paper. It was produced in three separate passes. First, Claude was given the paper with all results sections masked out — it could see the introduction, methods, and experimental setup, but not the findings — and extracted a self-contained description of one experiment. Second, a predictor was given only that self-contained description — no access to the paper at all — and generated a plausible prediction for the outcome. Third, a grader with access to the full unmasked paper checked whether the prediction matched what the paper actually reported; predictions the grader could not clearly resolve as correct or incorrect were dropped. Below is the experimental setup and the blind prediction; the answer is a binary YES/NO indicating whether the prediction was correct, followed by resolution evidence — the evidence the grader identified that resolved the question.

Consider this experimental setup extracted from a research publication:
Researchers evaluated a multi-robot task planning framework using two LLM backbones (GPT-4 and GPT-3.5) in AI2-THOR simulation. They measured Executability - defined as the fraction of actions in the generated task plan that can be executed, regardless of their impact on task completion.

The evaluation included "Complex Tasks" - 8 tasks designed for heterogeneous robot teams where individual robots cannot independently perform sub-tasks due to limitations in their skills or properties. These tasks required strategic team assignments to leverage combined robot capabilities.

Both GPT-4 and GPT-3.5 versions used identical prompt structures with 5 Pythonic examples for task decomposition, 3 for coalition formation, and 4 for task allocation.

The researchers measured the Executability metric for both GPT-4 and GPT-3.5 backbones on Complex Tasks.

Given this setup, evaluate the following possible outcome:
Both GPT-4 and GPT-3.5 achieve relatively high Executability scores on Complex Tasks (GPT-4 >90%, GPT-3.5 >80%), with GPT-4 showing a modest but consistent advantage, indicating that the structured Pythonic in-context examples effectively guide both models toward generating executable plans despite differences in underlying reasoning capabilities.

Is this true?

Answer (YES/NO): NO